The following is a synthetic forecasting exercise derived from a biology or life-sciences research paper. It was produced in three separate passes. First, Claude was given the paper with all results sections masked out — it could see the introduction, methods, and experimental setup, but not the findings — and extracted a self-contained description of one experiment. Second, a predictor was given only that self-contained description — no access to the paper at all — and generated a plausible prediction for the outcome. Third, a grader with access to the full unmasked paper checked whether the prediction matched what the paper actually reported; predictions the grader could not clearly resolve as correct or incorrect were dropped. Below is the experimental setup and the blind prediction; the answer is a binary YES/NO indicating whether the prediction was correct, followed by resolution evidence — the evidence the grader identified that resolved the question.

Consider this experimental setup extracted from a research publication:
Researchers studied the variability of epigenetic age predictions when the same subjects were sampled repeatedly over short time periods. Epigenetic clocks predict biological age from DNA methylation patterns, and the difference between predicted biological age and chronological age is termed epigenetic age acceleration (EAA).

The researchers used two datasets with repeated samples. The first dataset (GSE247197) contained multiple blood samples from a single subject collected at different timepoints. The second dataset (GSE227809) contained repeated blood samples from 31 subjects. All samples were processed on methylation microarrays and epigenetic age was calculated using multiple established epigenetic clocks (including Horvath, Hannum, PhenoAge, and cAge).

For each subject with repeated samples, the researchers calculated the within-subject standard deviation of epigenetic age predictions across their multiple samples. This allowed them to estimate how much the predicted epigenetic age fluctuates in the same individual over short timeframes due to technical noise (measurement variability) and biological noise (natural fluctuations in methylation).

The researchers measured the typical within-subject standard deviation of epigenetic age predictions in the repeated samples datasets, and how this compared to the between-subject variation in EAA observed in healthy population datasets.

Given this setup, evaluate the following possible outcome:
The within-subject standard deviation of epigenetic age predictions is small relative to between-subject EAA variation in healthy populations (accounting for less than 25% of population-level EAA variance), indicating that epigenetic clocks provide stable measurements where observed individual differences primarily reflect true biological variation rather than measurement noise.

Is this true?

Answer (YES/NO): NO